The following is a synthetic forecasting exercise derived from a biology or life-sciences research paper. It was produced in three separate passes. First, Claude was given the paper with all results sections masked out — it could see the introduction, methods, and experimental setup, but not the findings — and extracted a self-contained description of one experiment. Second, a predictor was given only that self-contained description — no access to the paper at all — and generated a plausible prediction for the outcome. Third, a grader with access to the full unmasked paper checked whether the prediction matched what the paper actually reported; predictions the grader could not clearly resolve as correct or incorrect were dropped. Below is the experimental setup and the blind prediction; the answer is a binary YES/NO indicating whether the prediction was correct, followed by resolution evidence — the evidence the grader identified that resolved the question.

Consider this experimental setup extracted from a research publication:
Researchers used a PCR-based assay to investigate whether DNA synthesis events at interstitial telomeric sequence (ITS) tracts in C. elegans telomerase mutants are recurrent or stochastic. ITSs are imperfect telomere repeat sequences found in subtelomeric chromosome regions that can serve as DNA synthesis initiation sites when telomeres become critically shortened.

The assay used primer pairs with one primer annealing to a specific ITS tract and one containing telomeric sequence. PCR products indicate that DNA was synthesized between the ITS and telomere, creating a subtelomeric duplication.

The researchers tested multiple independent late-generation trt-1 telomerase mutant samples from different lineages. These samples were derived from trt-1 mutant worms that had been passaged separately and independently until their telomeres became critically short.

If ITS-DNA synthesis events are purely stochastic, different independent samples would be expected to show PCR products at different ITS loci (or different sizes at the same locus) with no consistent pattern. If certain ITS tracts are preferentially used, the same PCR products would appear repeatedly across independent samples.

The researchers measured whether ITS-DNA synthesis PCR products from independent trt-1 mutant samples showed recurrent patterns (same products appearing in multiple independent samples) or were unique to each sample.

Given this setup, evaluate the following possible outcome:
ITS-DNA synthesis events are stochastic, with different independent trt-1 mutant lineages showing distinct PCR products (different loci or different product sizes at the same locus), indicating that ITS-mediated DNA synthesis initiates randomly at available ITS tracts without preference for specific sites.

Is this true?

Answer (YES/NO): NO